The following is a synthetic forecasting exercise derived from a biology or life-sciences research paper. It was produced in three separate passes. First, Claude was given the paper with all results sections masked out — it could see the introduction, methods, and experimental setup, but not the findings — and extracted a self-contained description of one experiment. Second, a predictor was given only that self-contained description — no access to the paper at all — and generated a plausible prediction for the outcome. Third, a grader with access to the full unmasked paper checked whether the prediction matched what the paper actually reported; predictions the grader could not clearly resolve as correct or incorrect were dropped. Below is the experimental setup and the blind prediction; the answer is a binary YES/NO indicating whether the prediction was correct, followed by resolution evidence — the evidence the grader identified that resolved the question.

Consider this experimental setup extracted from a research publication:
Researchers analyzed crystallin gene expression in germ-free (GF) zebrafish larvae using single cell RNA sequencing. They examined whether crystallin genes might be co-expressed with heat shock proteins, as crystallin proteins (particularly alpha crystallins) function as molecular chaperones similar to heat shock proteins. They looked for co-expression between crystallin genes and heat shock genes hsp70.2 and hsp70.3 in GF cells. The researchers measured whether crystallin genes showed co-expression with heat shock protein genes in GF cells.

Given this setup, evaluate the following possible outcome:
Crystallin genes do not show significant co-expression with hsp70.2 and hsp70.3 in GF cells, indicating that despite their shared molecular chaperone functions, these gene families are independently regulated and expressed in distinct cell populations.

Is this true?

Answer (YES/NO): YES